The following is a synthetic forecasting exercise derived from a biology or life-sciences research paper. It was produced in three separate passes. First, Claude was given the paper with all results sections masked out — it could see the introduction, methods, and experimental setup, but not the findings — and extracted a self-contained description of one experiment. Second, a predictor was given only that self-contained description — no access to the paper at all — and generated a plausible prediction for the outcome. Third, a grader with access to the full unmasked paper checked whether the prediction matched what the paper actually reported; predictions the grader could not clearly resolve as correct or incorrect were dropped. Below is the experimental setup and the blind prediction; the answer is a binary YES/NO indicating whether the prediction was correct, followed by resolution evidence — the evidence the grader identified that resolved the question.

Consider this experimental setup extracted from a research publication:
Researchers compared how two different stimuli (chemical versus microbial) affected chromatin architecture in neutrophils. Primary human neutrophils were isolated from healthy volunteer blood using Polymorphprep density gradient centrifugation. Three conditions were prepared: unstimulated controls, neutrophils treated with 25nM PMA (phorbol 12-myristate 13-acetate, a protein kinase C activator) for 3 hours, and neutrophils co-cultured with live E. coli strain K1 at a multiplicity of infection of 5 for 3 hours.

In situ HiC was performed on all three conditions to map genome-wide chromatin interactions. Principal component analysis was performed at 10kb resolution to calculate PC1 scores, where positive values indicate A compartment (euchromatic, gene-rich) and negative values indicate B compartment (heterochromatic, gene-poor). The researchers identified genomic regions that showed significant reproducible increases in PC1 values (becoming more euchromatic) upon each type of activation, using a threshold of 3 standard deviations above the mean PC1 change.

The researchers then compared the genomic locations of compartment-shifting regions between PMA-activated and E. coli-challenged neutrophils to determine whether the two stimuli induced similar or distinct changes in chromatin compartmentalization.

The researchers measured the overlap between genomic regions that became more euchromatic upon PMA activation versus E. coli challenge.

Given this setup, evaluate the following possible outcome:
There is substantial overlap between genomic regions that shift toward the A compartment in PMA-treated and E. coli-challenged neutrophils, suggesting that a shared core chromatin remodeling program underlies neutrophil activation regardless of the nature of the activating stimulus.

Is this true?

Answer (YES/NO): NO